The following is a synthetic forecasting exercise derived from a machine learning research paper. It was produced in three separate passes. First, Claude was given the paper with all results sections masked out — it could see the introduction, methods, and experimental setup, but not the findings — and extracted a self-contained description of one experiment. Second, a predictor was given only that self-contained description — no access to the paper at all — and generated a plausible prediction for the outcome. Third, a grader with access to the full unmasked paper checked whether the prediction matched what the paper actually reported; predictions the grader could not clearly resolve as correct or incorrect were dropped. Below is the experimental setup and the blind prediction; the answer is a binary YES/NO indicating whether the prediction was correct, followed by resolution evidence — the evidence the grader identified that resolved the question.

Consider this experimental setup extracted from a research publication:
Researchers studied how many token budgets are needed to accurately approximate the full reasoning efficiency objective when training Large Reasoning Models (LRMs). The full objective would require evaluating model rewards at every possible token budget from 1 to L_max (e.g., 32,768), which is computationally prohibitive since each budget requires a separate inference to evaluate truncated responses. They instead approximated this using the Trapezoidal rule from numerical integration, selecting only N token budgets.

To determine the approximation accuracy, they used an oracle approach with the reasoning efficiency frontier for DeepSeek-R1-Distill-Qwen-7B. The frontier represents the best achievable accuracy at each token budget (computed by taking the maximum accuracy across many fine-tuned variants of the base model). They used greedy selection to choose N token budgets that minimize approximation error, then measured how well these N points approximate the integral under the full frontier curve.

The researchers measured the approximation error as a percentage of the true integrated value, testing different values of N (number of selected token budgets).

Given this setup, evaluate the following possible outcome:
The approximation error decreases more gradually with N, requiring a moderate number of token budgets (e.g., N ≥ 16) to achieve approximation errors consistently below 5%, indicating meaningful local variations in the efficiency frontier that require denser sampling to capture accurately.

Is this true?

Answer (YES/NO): NO